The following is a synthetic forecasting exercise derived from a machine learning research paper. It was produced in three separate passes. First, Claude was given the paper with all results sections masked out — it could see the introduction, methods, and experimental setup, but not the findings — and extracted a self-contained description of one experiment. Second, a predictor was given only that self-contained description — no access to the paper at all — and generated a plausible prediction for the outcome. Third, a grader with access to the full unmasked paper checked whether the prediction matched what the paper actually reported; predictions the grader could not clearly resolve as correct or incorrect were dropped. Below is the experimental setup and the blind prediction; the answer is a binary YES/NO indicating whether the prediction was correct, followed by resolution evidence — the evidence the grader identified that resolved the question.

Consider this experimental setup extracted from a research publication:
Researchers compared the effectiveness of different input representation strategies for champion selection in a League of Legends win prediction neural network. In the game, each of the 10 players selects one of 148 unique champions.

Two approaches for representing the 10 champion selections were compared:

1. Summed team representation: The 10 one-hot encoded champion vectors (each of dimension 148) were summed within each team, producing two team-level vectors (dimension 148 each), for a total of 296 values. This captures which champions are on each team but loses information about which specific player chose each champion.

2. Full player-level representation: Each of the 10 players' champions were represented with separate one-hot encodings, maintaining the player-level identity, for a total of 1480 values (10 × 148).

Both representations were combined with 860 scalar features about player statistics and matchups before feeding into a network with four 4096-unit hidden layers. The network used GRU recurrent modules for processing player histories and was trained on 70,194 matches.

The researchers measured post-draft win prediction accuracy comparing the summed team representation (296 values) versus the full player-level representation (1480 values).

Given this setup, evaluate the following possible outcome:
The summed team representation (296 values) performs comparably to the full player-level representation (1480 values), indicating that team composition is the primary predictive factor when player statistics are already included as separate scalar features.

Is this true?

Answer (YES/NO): YES